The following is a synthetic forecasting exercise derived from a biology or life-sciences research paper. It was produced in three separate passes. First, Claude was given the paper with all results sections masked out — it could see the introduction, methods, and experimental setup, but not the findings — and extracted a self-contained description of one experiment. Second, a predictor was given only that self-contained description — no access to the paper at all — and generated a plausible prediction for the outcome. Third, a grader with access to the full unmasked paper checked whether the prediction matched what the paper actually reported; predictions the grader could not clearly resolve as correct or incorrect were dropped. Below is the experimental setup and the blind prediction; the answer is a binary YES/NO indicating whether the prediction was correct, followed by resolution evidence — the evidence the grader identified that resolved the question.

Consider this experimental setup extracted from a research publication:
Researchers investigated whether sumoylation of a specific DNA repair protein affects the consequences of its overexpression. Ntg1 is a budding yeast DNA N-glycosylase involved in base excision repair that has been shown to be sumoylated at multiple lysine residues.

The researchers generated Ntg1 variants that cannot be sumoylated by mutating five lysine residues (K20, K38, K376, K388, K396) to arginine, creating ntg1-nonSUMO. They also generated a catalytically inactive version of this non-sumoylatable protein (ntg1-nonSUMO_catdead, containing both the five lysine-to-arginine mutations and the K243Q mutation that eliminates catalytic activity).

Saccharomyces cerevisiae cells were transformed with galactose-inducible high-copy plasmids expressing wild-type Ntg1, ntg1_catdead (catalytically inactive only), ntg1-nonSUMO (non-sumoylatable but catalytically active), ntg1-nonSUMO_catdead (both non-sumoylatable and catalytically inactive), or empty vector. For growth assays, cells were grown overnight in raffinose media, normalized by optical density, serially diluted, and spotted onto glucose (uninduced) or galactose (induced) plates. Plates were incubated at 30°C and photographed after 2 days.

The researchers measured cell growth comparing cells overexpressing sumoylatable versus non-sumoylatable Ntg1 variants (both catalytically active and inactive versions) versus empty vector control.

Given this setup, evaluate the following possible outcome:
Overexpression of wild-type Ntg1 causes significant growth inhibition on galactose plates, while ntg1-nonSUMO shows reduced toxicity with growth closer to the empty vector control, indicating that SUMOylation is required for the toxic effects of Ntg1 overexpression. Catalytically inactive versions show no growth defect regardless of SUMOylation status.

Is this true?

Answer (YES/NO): NO